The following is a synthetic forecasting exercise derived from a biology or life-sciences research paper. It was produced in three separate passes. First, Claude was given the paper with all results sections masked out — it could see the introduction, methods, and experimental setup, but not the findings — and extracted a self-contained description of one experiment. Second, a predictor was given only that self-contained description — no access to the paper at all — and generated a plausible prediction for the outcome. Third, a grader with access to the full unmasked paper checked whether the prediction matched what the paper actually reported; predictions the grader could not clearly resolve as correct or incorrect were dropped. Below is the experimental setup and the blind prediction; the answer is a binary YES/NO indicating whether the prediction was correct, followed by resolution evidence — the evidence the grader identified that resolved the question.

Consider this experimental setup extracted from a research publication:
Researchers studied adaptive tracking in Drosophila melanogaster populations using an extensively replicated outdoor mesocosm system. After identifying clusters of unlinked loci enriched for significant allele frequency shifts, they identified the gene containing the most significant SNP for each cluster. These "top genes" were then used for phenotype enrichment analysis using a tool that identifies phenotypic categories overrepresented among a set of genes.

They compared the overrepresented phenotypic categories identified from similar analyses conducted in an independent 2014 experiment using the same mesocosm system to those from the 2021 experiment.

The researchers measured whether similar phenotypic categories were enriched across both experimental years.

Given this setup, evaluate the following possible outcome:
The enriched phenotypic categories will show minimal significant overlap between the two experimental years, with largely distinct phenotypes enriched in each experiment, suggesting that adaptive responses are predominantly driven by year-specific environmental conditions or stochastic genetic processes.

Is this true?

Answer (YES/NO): NO